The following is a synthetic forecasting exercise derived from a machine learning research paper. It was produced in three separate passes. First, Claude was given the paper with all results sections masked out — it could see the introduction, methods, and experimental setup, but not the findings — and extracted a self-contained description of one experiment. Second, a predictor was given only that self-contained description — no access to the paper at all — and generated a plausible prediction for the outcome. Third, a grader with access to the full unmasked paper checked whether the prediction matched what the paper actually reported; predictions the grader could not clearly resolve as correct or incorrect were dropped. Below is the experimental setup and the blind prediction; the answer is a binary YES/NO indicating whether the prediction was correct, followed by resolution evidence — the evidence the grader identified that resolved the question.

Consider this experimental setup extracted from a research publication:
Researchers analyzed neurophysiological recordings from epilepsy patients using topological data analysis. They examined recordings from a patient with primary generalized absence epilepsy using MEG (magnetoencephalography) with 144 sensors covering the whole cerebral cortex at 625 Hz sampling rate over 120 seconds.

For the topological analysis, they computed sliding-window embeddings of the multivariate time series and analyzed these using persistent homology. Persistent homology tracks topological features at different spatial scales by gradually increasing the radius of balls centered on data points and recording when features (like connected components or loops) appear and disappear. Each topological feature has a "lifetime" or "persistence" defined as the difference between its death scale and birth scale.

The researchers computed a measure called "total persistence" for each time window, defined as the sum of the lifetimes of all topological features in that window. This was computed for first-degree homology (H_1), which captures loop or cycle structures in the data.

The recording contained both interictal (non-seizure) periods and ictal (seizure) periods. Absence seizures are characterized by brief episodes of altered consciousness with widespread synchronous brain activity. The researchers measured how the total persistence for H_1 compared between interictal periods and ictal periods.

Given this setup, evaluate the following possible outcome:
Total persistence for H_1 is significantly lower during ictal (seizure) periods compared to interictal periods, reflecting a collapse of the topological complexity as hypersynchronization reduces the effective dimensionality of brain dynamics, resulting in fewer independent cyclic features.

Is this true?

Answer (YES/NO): NO